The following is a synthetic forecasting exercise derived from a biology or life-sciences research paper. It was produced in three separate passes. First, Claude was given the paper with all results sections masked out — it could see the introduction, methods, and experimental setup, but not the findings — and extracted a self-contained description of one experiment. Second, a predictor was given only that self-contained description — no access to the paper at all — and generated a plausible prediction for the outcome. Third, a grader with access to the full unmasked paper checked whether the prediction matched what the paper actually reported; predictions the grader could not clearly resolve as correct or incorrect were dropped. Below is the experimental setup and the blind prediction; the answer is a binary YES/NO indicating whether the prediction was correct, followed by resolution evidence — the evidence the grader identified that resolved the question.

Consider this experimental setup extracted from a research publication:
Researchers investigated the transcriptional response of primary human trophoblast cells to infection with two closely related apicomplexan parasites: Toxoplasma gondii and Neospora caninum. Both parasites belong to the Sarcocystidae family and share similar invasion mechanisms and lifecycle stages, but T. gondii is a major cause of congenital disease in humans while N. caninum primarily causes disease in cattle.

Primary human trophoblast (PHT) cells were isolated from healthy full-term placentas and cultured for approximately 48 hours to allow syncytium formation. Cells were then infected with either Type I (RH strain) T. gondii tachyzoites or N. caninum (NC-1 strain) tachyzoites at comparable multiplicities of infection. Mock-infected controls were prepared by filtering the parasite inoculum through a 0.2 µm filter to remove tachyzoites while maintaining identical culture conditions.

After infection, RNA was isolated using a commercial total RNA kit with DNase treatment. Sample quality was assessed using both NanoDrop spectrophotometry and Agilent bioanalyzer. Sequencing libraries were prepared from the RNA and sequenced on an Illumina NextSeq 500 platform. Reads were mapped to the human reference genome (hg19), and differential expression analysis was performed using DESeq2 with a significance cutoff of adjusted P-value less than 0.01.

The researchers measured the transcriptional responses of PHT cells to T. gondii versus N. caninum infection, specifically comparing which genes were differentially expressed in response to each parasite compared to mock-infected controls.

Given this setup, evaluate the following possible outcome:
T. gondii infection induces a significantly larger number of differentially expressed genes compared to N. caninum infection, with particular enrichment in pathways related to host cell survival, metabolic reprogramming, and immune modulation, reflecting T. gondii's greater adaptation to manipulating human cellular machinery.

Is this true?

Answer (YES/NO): NO